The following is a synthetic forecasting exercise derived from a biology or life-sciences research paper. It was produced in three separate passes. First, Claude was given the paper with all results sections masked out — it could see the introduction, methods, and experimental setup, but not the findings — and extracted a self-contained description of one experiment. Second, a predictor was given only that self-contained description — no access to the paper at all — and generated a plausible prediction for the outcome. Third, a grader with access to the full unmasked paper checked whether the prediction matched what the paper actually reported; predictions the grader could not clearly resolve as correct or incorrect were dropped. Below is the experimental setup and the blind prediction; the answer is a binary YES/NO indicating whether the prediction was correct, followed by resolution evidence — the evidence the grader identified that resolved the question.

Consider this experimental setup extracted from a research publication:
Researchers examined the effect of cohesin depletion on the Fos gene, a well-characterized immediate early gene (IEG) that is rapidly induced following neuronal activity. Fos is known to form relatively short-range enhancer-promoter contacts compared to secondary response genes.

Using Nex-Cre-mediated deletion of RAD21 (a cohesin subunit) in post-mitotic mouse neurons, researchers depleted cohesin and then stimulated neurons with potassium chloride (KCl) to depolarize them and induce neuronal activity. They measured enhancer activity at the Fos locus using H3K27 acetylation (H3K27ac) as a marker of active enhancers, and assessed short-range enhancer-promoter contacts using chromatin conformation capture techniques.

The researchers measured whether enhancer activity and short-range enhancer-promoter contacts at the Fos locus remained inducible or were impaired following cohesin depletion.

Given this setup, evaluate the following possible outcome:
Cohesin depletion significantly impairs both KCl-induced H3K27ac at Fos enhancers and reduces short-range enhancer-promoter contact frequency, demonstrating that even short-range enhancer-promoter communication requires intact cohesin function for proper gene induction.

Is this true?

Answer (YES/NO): NO